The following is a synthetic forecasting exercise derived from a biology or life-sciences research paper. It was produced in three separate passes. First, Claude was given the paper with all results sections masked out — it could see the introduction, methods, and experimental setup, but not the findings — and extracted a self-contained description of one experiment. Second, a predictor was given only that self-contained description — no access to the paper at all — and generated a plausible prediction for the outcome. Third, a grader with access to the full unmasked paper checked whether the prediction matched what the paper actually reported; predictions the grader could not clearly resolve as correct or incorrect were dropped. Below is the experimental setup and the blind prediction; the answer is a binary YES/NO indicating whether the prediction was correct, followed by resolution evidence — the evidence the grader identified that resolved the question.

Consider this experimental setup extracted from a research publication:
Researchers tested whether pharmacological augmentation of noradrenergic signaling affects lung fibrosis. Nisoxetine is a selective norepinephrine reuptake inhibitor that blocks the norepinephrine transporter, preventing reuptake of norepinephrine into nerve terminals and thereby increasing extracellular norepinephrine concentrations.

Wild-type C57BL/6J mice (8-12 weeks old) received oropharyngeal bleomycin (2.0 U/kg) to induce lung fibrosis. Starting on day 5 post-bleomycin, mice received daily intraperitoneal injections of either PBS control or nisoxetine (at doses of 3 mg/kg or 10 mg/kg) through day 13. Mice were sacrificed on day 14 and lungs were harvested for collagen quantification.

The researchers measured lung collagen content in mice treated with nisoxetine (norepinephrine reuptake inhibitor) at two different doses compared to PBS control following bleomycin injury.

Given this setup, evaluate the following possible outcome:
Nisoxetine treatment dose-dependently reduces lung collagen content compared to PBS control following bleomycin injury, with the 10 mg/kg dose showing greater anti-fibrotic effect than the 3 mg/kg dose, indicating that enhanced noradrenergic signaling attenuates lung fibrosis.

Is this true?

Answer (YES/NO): NO